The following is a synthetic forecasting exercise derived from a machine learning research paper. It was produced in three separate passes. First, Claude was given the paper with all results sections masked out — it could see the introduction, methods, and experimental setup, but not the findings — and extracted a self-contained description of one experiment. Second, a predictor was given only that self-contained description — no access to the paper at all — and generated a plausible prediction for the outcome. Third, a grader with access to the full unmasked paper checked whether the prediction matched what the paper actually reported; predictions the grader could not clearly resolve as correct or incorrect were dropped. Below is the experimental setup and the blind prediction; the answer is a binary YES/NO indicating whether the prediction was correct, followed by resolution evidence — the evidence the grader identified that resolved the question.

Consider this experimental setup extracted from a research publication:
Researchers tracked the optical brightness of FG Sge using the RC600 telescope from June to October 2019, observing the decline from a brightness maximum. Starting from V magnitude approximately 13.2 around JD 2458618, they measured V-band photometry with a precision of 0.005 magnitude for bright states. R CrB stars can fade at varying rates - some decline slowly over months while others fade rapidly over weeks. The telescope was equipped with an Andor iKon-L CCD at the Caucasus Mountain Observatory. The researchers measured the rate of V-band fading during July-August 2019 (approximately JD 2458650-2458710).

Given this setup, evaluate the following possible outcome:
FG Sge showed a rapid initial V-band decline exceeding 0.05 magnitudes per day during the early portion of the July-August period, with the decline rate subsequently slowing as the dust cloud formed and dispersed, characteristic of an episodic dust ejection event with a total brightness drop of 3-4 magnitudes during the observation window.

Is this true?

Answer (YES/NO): NO